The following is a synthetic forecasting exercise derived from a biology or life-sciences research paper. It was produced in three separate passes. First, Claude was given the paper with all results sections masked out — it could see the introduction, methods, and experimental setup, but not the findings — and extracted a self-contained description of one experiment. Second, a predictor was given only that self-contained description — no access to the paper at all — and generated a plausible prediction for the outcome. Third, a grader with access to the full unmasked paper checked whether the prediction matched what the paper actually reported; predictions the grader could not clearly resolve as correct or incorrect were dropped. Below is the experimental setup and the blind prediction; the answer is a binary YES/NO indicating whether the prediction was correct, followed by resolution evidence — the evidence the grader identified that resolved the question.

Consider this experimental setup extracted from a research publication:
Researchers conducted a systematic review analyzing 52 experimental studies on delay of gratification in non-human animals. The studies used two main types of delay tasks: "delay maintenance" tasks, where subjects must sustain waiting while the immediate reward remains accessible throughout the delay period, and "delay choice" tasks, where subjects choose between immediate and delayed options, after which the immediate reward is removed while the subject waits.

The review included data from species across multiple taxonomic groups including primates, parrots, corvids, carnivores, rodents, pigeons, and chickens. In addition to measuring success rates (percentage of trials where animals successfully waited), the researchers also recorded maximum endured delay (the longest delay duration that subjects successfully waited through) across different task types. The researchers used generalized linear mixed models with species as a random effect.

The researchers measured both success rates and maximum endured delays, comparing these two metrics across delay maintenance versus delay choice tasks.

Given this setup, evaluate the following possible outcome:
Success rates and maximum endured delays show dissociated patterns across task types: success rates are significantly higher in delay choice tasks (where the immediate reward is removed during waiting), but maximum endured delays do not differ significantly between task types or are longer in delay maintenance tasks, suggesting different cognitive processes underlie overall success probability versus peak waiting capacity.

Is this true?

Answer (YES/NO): YES